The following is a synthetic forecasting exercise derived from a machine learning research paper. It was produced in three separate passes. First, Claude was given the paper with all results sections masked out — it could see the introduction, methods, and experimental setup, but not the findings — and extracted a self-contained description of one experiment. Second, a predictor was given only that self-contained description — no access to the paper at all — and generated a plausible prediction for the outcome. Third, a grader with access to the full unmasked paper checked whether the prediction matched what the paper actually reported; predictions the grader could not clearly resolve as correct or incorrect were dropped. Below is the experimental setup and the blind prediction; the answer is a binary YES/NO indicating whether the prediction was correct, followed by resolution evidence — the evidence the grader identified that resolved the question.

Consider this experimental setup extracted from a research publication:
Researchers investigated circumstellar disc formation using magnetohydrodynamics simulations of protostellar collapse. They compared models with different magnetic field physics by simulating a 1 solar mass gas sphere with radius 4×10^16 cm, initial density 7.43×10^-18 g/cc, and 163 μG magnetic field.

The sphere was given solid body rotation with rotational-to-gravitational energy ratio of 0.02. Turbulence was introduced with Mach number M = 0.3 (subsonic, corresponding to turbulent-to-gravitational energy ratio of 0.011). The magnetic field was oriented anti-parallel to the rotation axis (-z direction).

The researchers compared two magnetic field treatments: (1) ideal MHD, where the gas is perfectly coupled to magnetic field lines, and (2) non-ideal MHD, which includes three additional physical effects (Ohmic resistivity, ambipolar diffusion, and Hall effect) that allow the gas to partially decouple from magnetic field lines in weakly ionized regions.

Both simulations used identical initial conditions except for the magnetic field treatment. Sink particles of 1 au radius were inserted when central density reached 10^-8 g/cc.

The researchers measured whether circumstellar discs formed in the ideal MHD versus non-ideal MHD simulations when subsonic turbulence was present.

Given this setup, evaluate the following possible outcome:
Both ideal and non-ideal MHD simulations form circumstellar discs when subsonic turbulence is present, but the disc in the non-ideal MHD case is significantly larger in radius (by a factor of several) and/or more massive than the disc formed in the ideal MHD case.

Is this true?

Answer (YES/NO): YES